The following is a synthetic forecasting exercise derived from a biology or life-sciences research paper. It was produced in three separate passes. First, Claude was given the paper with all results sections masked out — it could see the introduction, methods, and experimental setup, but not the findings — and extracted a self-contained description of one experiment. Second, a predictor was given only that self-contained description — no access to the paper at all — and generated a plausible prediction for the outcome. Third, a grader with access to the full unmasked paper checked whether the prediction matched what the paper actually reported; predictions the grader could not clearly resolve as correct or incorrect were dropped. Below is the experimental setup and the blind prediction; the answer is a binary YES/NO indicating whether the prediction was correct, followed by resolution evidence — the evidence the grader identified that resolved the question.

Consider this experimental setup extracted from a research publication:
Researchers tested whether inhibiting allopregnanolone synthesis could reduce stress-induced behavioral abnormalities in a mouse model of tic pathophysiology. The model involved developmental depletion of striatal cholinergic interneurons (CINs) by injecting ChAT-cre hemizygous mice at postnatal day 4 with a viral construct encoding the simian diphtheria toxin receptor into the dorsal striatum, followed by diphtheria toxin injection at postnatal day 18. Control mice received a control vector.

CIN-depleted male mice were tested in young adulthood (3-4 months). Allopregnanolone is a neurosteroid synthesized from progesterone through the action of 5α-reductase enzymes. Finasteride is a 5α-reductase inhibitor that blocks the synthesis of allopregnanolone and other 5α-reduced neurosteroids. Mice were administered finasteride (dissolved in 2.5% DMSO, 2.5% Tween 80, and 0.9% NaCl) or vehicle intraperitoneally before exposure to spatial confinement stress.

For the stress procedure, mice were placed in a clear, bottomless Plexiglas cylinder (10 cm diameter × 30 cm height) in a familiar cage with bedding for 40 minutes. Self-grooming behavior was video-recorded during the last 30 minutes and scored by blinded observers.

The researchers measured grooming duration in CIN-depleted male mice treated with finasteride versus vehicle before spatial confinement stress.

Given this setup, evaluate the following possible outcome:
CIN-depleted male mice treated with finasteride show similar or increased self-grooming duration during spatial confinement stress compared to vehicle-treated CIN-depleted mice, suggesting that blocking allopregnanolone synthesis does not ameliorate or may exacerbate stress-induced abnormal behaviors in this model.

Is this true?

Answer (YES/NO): NO